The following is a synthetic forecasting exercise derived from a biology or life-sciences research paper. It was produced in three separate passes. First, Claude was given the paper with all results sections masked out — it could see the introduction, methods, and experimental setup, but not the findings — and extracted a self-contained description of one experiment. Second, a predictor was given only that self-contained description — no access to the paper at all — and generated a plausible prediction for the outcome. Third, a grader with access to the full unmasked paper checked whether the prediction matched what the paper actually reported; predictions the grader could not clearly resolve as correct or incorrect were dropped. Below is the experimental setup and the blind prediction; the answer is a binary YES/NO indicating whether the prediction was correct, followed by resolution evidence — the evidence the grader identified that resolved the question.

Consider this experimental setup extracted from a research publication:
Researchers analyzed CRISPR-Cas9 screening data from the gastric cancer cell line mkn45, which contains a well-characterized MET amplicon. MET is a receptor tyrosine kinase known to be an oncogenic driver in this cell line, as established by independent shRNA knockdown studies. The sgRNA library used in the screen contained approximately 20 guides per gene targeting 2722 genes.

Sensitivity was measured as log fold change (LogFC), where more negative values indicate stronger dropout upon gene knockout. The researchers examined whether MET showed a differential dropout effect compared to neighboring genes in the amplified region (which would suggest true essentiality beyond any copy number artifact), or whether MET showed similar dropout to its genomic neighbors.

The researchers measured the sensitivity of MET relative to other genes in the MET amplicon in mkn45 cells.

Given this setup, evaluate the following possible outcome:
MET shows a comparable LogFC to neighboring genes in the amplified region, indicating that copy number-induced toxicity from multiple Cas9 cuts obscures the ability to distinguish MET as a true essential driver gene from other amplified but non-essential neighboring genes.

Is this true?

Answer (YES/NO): YES